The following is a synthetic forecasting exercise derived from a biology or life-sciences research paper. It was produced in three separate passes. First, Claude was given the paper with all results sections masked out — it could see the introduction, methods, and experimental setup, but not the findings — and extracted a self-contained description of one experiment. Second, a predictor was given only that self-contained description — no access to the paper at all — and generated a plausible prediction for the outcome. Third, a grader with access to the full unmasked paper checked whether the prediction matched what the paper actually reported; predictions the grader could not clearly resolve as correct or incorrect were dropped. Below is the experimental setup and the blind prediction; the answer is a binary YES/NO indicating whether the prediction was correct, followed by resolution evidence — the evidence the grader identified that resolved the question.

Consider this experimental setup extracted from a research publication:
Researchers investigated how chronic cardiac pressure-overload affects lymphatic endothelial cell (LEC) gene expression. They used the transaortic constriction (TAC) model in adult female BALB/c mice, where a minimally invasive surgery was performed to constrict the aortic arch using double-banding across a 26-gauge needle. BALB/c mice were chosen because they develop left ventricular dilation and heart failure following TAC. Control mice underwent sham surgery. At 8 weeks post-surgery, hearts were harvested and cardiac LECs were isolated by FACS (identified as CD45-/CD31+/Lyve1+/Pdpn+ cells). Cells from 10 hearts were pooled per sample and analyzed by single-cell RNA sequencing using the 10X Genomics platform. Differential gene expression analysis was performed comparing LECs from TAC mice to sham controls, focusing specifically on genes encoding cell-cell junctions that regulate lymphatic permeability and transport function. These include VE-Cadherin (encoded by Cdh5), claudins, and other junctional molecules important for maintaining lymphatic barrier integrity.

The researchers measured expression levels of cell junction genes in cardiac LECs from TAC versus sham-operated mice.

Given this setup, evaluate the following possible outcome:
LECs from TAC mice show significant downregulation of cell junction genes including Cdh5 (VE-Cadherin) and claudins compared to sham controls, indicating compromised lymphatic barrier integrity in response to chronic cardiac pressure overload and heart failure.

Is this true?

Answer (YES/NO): NO